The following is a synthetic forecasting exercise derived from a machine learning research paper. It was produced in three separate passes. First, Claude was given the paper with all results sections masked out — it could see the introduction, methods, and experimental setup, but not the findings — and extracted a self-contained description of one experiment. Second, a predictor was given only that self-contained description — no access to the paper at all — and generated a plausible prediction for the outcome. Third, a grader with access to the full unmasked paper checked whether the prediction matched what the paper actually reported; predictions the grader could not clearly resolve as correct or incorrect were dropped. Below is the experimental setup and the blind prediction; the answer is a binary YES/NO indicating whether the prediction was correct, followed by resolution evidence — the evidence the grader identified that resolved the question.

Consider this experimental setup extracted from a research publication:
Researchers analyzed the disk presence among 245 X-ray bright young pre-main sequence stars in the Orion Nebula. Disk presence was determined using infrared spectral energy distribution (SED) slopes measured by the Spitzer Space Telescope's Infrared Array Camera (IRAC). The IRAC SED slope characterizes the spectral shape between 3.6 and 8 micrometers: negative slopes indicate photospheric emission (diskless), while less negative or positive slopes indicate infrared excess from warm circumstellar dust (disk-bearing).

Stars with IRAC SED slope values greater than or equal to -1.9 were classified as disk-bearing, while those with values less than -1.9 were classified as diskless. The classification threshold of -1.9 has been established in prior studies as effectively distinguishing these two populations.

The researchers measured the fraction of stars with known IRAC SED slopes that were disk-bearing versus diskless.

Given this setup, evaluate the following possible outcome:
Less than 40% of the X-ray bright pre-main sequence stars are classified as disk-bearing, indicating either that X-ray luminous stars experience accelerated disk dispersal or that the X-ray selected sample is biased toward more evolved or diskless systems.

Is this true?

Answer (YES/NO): NO